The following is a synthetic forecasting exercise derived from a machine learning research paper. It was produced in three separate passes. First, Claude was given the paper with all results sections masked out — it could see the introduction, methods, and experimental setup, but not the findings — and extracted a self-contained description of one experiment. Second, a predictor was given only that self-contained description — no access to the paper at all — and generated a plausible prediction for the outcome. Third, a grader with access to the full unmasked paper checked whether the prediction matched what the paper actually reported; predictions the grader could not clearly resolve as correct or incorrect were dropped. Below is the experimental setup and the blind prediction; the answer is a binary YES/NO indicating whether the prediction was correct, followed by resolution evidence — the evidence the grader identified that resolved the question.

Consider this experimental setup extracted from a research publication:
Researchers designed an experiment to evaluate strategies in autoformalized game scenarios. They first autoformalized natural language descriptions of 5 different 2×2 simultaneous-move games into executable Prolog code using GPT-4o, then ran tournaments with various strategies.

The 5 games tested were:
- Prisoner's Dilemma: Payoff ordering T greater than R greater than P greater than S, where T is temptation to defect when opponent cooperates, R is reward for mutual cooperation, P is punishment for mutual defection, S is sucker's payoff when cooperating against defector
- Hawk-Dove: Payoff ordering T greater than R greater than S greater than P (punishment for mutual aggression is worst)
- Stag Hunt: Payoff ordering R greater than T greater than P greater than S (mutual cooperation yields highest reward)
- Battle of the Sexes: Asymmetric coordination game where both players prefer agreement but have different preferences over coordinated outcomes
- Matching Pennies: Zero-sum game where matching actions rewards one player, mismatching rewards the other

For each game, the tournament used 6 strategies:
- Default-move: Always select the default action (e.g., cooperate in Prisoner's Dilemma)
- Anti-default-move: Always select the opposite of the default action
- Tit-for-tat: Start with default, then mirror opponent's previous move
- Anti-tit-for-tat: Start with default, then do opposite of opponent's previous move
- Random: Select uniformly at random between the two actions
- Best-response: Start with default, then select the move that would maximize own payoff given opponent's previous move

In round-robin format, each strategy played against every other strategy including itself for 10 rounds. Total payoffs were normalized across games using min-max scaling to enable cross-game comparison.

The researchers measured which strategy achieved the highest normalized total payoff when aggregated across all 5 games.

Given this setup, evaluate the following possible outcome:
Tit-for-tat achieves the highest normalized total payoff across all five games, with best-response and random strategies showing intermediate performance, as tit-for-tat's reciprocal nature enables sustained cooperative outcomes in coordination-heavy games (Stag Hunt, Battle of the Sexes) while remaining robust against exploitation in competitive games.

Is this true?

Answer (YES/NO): NO